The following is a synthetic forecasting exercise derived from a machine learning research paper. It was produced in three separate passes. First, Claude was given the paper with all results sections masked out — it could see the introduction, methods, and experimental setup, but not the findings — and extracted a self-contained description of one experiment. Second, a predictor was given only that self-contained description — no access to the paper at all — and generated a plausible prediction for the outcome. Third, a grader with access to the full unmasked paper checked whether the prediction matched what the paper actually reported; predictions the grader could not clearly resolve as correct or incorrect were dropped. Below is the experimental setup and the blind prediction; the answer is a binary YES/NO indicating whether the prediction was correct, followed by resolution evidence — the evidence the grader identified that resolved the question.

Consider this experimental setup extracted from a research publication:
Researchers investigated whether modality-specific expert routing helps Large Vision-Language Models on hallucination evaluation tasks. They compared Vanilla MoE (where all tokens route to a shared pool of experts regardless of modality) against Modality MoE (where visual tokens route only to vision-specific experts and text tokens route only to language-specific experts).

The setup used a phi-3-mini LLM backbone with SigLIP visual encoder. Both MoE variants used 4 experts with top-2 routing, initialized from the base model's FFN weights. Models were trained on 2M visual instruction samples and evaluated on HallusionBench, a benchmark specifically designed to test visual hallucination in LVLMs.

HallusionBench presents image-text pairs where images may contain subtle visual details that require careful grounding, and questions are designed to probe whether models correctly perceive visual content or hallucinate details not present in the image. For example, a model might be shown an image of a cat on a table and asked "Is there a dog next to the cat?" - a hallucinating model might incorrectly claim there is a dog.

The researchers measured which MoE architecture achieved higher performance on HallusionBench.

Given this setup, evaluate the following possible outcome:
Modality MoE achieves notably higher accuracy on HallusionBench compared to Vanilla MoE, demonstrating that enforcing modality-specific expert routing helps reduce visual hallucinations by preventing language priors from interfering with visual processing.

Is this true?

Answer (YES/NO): NO